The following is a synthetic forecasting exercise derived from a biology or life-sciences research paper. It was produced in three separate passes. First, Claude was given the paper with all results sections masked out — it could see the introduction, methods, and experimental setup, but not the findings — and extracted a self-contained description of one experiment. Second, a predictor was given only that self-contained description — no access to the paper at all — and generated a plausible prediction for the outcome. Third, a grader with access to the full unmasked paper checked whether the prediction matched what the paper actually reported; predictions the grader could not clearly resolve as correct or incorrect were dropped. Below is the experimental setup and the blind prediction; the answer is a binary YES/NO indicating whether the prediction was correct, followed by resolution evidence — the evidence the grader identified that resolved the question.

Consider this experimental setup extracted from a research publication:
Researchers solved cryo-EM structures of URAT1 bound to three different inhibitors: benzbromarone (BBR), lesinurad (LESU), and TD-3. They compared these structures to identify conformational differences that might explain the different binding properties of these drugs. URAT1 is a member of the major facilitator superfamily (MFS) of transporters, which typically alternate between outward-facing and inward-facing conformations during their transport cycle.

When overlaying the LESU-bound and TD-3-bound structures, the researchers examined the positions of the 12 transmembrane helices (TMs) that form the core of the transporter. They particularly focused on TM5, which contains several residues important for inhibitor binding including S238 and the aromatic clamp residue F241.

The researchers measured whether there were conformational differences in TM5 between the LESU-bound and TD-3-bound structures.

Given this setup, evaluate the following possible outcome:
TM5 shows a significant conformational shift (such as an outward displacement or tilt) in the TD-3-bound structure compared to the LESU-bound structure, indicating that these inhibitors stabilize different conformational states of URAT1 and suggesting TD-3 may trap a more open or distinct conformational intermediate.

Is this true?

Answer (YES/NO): YES